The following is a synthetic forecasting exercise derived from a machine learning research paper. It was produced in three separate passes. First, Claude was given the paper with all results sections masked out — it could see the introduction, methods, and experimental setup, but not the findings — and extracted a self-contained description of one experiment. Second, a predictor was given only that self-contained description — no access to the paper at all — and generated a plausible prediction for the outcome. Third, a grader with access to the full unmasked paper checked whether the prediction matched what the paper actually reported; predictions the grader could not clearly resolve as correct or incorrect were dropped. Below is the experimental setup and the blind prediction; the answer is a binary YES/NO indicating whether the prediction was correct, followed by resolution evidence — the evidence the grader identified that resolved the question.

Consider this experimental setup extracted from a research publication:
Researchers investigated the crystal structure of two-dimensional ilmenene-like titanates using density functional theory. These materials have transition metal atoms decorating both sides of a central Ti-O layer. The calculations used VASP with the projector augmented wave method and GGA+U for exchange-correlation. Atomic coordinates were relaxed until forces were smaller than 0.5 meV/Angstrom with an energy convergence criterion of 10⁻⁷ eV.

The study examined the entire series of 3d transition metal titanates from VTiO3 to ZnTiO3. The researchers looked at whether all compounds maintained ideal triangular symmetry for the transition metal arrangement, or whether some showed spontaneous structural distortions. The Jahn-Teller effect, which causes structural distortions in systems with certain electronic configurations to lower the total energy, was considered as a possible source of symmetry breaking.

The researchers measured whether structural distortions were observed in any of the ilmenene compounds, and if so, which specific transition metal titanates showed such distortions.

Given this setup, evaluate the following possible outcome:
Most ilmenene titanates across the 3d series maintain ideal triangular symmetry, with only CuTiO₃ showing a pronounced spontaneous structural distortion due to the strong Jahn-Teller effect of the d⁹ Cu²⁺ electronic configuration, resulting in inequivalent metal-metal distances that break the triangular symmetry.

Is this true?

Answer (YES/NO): NO